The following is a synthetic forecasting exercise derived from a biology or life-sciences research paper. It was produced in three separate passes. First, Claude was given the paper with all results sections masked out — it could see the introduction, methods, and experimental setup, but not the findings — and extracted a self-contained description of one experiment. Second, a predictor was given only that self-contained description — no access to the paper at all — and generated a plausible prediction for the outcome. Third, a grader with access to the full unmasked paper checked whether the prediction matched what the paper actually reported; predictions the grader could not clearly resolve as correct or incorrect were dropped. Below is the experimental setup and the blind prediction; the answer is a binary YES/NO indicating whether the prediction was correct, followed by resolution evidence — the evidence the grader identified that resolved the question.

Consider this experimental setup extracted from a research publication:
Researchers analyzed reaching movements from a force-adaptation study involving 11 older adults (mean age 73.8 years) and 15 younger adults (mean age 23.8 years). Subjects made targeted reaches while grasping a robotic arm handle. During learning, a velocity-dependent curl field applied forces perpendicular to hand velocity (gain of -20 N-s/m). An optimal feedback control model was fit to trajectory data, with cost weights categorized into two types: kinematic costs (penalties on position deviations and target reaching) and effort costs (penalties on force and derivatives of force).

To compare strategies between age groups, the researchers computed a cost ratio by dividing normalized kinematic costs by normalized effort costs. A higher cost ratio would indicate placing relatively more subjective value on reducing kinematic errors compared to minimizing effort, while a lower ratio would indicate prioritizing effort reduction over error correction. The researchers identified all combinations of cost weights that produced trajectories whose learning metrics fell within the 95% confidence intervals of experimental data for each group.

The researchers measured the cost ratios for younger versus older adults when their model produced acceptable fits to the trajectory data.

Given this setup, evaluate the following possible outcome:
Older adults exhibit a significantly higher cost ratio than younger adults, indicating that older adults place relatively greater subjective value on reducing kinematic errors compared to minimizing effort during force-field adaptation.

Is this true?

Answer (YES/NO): NO